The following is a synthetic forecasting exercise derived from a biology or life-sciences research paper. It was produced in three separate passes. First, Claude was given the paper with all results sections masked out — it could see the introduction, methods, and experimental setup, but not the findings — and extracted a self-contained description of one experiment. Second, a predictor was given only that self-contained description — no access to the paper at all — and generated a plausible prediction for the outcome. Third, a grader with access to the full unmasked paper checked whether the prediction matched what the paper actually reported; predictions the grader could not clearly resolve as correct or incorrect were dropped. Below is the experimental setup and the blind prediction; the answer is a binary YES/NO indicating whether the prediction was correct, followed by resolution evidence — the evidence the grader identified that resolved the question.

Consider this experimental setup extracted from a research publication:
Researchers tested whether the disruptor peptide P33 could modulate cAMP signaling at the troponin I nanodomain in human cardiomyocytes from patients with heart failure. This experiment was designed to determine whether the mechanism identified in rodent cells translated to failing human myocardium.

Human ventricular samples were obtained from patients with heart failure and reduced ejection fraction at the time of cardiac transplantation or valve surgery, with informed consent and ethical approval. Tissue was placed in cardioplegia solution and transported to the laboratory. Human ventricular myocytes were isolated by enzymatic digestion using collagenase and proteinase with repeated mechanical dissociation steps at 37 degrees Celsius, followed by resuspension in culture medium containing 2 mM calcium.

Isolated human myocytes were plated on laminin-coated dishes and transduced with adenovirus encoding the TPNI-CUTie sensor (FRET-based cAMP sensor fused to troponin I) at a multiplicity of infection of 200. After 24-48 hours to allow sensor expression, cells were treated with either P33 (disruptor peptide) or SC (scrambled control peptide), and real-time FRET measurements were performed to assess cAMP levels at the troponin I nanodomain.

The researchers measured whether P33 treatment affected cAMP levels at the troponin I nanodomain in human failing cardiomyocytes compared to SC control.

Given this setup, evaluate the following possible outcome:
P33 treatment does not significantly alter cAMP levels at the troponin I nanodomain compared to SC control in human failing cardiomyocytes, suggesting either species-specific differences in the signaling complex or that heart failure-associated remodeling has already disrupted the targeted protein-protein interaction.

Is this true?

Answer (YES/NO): NO